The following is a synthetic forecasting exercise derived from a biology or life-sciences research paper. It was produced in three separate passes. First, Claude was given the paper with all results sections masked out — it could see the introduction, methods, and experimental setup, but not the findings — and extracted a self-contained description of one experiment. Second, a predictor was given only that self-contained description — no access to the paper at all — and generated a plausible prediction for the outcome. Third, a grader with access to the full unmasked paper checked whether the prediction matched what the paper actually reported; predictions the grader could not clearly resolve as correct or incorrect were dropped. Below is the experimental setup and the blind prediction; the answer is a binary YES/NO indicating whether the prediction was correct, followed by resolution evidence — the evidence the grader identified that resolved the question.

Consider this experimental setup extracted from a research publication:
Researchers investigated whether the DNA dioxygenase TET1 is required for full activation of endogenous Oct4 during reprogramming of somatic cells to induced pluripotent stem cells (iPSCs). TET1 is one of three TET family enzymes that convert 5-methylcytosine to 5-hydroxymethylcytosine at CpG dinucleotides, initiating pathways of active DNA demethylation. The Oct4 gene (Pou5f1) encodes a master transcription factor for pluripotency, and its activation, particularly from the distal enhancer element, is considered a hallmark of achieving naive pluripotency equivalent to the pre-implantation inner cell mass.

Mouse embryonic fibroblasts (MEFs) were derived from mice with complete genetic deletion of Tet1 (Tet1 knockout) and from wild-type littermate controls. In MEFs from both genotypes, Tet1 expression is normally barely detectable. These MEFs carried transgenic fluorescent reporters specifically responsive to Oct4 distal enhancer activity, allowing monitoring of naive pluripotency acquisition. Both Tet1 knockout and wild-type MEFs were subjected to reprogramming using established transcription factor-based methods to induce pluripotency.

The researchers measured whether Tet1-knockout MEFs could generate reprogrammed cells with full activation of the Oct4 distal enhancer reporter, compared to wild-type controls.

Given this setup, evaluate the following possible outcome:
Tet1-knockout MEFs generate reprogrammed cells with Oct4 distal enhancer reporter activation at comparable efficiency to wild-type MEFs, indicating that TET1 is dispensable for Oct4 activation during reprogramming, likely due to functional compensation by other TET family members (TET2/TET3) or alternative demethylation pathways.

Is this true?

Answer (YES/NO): YES